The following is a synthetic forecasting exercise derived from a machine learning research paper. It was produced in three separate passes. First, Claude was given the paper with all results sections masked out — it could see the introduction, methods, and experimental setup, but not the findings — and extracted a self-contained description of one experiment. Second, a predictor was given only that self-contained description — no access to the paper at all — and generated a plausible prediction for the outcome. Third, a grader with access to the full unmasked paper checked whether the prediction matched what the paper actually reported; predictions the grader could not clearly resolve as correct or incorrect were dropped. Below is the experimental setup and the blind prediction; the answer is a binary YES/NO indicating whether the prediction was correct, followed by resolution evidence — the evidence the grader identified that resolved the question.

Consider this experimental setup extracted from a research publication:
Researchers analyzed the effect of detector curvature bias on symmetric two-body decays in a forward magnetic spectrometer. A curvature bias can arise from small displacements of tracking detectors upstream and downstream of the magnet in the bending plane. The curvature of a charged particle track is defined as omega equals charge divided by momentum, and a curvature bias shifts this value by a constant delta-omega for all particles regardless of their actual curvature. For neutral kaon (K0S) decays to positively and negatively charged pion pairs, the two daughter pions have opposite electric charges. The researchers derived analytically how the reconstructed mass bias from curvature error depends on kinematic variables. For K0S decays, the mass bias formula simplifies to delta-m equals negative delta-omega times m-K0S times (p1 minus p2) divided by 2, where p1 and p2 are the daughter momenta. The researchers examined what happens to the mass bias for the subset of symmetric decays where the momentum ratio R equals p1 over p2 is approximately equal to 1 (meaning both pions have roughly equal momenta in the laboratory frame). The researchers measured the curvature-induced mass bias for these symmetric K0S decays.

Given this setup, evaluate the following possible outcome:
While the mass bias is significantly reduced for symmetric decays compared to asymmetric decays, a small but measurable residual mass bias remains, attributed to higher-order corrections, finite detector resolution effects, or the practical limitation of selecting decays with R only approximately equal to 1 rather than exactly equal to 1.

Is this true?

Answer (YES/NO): NO